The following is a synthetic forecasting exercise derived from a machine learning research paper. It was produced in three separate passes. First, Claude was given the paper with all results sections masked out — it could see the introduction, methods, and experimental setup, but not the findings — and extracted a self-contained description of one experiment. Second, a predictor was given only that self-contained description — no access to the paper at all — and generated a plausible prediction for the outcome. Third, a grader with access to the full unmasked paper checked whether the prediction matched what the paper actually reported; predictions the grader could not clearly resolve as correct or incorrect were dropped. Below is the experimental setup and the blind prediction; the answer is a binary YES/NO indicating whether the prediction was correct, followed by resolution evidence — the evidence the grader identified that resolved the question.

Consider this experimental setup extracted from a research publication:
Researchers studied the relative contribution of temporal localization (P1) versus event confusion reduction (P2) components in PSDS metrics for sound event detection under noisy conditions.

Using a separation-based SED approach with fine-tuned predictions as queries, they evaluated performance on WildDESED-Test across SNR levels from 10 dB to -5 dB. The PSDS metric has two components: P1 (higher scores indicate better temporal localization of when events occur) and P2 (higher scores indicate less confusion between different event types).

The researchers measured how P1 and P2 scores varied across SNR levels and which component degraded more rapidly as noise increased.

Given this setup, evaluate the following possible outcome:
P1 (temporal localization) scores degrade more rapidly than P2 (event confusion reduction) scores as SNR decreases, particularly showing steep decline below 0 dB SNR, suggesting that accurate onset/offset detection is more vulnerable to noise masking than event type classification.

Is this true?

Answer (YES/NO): NO